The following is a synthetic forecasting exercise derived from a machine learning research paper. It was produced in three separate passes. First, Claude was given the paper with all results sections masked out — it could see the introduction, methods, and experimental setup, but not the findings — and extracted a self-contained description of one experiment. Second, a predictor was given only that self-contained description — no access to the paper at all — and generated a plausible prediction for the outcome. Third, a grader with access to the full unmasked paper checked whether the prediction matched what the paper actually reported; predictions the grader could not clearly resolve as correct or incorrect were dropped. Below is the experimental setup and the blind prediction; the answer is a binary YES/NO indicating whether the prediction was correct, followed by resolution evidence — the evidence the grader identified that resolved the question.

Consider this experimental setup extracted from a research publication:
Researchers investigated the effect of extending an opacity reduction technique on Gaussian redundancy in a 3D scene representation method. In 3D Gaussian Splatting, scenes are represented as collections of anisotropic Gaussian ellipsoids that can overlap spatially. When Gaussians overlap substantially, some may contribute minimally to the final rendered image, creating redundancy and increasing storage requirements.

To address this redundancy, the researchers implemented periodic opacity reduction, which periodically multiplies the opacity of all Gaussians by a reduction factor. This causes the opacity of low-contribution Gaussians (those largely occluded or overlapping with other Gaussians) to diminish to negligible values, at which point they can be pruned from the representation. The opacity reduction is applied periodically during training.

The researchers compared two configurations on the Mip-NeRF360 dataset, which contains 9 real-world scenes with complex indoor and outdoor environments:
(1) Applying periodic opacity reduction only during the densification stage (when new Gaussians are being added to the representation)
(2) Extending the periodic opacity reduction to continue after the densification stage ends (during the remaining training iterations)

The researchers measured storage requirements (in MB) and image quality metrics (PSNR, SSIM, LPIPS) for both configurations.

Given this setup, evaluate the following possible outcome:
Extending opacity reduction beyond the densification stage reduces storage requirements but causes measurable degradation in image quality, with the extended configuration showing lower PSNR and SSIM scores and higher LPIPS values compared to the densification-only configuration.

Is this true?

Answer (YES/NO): NO